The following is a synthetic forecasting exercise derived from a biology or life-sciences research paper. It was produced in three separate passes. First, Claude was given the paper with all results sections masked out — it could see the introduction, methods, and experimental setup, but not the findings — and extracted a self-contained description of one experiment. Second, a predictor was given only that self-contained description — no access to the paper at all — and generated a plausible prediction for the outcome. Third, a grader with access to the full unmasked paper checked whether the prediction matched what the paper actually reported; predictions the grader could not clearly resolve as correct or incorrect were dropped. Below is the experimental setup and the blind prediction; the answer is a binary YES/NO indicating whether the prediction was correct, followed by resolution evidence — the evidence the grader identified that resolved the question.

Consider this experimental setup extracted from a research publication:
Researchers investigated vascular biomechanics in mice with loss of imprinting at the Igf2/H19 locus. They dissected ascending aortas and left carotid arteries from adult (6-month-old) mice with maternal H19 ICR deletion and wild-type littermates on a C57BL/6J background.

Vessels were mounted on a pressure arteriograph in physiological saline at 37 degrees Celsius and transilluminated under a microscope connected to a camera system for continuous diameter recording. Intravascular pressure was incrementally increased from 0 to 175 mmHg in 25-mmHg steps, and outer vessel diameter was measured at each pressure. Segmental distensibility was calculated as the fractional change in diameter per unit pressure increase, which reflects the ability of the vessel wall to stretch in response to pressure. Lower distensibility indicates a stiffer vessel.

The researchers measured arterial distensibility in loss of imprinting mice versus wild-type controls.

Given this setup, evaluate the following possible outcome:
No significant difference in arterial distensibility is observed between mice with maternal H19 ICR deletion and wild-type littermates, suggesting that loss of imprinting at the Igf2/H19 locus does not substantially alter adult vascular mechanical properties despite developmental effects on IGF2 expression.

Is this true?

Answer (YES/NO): NO